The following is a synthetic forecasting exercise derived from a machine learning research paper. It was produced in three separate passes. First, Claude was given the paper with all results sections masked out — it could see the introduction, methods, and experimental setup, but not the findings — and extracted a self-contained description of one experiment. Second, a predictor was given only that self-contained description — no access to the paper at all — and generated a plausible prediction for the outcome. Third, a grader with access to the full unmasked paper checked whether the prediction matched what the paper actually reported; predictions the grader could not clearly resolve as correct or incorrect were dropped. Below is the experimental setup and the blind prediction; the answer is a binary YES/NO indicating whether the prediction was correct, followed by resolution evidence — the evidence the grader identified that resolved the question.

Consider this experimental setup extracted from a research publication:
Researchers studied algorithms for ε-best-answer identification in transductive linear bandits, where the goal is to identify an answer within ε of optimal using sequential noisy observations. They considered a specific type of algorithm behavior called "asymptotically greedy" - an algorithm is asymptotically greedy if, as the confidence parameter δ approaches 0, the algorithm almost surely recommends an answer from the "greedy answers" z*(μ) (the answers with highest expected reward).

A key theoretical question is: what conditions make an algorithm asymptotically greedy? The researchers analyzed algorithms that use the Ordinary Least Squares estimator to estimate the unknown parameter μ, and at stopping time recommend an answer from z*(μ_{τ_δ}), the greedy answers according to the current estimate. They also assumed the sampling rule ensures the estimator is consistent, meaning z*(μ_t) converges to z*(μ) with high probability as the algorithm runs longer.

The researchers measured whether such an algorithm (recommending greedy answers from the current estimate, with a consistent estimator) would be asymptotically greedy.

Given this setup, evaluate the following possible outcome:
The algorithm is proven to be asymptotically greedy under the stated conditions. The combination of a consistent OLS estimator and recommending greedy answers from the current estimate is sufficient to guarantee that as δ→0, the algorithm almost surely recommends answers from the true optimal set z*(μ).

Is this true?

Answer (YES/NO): YES